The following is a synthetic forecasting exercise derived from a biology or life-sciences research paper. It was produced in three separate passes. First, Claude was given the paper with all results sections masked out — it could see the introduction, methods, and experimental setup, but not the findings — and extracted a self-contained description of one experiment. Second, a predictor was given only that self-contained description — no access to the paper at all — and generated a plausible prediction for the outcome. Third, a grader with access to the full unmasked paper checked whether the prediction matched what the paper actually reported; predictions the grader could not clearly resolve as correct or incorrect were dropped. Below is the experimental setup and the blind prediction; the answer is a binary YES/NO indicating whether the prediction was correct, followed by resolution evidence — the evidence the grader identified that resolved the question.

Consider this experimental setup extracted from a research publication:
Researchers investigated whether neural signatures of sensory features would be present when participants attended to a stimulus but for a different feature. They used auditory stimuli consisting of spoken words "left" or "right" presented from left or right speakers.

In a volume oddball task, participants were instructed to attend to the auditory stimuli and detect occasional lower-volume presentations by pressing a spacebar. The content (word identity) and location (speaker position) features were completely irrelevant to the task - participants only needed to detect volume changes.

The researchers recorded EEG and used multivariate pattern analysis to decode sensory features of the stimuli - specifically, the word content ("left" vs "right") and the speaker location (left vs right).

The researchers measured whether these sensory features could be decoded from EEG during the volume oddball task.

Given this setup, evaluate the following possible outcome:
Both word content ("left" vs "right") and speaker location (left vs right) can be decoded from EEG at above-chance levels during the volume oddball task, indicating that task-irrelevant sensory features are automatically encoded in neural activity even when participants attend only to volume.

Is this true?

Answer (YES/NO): YES